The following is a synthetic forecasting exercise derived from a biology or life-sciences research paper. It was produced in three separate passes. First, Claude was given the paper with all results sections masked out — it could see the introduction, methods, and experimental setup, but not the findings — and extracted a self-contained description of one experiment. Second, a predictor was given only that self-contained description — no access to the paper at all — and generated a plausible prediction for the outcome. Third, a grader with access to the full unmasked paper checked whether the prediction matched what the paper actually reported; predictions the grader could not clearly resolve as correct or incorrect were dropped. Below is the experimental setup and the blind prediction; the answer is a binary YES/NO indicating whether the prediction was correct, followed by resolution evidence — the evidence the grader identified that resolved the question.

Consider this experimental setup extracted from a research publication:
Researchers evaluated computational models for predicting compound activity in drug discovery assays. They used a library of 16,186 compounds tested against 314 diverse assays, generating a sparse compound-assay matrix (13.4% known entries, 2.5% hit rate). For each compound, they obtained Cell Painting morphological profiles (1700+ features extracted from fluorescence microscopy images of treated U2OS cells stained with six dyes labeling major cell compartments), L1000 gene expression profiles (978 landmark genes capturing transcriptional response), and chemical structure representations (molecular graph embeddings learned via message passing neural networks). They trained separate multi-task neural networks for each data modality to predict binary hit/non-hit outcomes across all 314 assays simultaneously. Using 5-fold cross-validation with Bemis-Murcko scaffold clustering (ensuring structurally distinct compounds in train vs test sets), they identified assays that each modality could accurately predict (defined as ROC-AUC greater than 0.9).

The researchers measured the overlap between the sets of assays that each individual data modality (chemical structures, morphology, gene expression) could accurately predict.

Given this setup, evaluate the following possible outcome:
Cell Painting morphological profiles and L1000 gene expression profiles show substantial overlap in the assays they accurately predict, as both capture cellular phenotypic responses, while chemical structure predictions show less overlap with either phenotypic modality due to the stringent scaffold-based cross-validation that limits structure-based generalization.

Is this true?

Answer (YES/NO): NO